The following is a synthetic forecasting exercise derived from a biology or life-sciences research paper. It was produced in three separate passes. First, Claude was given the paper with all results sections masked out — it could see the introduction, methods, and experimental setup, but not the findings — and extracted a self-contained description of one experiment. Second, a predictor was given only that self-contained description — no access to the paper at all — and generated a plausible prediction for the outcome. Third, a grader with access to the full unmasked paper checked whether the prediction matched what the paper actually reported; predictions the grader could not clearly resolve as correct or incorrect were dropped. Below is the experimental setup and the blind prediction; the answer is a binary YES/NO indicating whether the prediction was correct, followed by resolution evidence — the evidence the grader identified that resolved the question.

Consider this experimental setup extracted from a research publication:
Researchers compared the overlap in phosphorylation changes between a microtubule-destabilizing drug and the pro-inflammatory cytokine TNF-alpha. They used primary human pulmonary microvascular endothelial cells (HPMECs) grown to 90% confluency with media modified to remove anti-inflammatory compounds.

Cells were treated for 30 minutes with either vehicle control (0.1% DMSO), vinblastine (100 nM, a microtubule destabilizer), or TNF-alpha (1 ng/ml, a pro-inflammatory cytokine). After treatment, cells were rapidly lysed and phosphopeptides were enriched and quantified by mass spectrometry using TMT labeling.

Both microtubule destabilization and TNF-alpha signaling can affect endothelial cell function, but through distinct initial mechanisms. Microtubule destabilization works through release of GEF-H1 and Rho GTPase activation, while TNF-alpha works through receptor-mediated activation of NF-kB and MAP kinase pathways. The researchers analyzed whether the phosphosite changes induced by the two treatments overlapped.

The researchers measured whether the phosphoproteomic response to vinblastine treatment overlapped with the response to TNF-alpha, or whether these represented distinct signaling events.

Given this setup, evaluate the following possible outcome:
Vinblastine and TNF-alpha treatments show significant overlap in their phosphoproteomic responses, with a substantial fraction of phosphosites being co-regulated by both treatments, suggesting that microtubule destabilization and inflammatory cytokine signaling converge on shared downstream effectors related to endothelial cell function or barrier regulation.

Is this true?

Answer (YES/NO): NO